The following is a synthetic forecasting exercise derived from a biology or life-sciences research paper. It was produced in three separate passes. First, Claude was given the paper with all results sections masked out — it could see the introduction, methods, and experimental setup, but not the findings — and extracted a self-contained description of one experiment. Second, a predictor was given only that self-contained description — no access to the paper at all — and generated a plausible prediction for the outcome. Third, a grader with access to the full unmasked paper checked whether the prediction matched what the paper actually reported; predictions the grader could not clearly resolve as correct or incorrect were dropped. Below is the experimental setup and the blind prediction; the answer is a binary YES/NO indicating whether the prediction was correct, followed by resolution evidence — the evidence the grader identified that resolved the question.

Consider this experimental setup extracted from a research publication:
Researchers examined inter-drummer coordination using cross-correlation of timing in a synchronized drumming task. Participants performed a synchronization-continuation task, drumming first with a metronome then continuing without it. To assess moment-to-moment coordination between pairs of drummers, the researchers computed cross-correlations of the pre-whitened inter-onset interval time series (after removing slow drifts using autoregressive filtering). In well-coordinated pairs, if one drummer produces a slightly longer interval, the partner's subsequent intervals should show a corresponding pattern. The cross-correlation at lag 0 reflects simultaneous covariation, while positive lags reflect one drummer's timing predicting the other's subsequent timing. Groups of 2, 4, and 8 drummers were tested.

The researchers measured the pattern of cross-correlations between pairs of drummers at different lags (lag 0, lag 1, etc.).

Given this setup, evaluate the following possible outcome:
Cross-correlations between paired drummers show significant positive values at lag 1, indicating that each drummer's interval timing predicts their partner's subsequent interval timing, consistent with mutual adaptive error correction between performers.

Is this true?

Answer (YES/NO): YES